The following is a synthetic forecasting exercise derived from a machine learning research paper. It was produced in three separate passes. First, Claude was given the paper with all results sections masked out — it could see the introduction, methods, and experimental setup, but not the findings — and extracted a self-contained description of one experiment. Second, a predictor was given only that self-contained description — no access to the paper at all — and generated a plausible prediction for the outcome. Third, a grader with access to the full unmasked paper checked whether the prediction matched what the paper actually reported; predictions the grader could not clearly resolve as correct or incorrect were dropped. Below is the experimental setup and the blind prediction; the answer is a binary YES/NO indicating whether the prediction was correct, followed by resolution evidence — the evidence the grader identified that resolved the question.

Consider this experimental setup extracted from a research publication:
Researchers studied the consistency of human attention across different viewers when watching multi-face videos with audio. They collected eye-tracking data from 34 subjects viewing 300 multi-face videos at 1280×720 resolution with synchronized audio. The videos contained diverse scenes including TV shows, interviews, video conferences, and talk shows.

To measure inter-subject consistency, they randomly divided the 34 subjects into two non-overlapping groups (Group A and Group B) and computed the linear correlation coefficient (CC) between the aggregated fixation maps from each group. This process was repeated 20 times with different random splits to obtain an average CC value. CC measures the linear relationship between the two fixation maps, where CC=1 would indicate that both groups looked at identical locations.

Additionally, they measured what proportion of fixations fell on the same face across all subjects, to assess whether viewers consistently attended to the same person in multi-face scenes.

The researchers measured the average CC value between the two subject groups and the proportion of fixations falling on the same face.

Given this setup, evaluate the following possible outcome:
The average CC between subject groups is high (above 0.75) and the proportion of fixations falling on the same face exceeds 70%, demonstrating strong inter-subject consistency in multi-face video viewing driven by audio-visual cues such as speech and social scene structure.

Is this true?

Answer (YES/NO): NO